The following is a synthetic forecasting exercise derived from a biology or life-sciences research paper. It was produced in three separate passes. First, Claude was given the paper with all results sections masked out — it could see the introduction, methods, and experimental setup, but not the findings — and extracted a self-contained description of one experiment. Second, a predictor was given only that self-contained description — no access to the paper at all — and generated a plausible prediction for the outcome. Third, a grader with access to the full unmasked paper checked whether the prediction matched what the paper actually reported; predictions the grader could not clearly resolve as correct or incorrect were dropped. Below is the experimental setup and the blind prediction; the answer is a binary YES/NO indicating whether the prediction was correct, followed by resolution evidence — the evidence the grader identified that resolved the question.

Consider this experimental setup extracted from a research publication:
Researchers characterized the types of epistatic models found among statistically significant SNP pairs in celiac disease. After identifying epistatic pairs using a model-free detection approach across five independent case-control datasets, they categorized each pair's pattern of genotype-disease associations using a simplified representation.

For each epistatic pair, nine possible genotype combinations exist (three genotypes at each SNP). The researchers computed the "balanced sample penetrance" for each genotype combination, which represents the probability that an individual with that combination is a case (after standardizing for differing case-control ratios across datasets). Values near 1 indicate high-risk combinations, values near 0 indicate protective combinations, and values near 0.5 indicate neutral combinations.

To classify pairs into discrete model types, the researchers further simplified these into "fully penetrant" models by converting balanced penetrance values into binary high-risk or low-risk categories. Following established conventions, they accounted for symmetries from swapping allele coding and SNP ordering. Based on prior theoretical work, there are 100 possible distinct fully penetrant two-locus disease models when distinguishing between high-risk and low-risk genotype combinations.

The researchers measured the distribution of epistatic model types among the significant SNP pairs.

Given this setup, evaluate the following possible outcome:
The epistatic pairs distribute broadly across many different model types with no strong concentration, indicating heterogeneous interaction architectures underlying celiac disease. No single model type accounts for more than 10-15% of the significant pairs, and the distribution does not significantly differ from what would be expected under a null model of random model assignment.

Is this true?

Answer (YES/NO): NO